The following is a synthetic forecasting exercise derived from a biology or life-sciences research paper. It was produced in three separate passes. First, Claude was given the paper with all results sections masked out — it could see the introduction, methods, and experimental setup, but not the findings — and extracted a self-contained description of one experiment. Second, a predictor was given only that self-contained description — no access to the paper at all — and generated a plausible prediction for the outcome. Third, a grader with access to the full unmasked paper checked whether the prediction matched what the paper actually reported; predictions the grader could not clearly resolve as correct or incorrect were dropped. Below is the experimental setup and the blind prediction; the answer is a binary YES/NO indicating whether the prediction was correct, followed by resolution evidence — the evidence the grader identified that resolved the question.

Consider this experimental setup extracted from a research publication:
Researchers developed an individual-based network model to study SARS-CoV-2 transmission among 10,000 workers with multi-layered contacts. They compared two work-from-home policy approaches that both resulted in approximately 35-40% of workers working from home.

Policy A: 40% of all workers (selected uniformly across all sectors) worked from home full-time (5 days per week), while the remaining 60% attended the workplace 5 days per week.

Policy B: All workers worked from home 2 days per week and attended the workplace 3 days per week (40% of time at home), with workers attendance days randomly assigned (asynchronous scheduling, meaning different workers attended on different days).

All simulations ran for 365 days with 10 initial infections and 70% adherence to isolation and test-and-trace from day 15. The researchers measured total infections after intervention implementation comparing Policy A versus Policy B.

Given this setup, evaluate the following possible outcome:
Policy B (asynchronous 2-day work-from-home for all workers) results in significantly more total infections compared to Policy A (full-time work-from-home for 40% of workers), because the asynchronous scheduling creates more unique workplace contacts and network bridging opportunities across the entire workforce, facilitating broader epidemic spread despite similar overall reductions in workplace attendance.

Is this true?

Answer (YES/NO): NO